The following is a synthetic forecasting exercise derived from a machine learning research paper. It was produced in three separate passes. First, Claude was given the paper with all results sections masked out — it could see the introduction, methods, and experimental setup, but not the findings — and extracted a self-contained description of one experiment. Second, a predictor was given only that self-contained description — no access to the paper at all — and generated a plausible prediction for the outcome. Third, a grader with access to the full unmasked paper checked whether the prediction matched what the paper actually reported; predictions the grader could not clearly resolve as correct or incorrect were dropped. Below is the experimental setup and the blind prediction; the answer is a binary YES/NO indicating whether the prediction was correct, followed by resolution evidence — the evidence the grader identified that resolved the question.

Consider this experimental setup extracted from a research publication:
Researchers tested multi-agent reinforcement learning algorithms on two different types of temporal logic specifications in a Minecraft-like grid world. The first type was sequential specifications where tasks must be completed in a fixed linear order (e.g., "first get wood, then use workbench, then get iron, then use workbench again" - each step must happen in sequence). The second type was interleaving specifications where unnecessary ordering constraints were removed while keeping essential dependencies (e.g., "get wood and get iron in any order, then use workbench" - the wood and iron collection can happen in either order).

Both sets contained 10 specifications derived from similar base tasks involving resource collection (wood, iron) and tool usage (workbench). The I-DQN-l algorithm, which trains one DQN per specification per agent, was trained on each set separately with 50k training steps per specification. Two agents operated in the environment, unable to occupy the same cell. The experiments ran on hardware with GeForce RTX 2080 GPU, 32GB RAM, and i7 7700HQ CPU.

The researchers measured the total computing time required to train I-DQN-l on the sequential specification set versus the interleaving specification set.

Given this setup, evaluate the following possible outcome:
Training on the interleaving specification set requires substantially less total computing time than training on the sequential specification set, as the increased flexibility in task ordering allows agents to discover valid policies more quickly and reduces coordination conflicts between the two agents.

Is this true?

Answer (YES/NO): NO